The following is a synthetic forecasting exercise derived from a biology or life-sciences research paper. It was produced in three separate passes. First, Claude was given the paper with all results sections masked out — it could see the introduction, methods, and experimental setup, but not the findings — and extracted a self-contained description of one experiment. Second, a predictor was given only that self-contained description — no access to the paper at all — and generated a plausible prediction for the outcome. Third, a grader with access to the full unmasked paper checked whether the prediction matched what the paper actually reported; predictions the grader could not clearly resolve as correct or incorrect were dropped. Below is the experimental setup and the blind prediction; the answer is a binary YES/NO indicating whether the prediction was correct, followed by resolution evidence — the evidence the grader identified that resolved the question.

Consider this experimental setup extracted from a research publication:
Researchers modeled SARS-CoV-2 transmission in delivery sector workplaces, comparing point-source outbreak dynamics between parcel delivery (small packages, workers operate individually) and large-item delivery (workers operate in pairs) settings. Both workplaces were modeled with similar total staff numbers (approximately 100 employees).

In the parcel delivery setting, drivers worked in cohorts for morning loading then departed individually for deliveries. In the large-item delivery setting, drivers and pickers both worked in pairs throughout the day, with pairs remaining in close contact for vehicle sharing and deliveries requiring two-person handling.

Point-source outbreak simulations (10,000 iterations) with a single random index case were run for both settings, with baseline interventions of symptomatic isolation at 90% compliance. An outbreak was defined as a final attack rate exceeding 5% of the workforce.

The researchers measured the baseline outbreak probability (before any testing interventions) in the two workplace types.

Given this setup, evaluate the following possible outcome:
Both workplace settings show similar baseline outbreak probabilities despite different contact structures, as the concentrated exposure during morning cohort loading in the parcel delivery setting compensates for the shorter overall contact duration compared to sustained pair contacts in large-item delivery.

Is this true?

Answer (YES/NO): NO